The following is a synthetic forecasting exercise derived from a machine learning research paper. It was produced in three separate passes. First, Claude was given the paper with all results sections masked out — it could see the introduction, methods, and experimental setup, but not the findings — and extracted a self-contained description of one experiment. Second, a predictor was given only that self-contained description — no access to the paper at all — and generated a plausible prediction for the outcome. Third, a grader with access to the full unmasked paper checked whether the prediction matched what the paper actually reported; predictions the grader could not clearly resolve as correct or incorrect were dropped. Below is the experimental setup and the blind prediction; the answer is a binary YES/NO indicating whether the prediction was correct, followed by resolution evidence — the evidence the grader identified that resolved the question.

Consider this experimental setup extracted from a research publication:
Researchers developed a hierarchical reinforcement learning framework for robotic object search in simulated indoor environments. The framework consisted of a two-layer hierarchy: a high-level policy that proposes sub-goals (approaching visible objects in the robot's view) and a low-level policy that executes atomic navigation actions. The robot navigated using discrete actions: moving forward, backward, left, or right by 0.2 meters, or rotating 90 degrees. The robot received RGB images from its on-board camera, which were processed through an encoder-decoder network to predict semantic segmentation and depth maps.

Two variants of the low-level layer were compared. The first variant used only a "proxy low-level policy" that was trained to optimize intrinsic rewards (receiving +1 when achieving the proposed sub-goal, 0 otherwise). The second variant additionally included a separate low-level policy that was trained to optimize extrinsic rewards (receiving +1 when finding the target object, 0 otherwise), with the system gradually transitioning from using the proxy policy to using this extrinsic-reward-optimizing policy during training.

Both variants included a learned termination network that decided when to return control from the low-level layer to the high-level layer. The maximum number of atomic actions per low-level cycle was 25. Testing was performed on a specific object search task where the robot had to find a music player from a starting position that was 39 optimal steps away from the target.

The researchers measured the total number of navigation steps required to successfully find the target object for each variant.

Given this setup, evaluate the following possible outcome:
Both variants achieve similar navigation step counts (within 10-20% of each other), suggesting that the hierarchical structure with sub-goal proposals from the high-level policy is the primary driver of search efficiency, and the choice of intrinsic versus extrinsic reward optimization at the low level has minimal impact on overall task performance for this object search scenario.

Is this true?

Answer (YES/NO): NO